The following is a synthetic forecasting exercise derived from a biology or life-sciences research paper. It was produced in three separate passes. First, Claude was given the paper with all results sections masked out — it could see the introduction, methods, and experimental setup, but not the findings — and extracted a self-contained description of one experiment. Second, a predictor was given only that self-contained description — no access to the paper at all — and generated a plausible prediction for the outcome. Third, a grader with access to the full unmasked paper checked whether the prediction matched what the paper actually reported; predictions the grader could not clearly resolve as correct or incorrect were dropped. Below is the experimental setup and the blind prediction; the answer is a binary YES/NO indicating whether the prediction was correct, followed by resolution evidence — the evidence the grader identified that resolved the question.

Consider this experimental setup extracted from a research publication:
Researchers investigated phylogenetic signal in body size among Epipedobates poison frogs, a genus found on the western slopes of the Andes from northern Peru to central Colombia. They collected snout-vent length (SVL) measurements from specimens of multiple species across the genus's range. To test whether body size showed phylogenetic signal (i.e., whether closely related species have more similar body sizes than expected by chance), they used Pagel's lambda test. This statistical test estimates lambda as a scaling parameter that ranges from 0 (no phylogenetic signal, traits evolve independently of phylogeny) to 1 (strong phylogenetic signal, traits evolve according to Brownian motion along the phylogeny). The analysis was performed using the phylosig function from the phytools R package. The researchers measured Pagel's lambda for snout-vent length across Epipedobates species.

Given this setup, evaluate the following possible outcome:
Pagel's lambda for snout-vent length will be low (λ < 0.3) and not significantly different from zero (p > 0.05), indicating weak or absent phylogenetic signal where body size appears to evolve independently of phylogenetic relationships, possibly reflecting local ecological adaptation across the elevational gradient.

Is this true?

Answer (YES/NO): YES